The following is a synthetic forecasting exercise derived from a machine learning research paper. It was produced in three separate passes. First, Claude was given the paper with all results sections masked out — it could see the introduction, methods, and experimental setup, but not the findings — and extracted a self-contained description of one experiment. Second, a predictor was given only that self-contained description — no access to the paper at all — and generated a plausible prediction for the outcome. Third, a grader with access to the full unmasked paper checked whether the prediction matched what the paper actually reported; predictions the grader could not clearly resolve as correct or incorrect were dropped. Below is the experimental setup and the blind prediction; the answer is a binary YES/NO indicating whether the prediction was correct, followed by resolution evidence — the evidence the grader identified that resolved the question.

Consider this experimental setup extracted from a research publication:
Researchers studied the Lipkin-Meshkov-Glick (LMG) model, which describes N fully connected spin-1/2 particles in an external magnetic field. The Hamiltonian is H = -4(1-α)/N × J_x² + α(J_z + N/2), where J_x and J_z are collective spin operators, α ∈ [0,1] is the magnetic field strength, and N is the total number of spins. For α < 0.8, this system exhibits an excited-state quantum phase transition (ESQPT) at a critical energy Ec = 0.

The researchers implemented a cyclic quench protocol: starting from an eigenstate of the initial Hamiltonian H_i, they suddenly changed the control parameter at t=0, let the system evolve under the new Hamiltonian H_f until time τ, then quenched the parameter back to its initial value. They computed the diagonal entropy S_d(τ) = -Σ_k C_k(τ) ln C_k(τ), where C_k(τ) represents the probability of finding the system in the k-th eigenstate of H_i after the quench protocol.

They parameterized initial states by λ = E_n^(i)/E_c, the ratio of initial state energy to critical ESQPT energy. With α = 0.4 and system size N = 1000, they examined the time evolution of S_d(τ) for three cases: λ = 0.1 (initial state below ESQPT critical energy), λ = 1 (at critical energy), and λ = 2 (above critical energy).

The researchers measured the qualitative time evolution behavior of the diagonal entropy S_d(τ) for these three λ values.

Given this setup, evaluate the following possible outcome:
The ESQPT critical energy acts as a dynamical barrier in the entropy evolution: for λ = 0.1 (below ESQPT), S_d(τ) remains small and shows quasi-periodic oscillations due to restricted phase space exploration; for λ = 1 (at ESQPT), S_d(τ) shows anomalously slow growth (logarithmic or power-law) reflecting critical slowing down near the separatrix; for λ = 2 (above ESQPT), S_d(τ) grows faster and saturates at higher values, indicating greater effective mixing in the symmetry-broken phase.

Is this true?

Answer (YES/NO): NO